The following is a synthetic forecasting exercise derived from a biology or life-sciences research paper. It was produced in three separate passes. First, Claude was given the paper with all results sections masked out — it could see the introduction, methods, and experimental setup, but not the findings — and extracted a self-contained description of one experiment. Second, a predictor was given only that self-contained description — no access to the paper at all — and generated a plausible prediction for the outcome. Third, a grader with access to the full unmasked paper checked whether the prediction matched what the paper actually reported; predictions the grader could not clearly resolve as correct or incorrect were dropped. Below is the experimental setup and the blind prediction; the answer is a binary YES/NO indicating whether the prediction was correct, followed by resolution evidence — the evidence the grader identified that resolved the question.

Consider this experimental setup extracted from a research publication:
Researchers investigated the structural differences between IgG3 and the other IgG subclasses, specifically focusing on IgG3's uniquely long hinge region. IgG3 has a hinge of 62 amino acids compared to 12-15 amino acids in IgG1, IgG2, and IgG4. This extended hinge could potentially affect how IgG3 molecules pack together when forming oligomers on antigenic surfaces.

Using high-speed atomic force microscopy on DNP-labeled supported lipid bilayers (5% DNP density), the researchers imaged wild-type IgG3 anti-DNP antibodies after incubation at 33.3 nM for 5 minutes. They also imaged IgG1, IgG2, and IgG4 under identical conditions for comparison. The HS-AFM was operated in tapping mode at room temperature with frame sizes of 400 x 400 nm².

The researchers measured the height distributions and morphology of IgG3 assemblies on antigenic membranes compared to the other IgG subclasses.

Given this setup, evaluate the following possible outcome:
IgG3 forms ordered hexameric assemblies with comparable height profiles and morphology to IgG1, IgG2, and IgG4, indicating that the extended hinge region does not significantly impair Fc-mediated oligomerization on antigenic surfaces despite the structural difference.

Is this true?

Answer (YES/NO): NO